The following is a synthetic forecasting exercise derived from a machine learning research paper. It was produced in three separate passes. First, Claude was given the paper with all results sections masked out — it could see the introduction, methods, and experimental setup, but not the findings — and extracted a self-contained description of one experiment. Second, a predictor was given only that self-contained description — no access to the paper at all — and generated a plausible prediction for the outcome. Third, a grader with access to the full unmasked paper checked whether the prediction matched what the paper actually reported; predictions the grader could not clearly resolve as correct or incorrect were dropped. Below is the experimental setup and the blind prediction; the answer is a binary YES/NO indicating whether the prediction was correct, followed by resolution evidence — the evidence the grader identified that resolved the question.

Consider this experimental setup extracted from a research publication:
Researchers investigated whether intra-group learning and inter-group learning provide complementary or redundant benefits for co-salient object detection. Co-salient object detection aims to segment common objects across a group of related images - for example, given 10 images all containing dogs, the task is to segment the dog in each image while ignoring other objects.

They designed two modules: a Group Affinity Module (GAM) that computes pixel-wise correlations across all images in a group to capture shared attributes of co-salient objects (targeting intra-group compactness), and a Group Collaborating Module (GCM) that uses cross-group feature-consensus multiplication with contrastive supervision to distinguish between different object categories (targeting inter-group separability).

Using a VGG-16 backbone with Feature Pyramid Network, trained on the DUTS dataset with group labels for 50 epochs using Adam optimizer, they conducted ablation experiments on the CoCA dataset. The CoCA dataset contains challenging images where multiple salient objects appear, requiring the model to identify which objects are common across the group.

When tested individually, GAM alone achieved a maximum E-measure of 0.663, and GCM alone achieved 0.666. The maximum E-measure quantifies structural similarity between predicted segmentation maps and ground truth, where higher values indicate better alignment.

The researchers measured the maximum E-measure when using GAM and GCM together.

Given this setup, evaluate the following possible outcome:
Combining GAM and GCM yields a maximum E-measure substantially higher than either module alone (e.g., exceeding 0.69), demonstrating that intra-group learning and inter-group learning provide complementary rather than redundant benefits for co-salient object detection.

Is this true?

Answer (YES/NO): YES